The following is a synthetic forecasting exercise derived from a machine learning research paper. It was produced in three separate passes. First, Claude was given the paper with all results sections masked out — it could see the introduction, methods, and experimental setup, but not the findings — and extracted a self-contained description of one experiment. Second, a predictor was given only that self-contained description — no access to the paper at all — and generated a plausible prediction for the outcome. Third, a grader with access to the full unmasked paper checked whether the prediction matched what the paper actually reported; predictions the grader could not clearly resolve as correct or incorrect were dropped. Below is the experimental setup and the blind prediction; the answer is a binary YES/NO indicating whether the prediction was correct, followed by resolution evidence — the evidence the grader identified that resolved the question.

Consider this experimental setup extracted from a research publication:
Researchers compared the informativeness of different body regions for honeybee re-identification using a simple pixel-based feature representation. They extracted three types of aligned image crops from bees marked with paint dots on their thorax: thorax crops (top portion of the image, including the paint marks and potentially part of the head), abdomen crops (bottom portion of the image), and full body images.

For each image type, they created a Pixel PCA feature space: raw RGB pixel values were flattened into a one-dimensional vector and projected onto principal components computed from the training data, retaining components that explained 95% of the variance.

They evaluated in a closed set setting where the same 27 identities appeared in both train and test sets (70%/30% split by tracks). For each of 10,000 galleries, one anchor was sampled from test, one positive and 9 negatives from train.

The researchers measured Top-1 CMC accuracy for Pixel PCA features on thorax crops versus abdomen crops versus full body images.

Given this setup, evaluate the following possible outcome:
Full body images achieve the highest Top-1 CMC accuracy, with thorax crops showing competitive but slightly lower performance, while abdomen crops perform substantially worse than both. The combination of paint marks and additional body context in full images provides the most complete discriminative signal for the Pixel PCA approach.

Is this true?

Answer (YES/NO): NO